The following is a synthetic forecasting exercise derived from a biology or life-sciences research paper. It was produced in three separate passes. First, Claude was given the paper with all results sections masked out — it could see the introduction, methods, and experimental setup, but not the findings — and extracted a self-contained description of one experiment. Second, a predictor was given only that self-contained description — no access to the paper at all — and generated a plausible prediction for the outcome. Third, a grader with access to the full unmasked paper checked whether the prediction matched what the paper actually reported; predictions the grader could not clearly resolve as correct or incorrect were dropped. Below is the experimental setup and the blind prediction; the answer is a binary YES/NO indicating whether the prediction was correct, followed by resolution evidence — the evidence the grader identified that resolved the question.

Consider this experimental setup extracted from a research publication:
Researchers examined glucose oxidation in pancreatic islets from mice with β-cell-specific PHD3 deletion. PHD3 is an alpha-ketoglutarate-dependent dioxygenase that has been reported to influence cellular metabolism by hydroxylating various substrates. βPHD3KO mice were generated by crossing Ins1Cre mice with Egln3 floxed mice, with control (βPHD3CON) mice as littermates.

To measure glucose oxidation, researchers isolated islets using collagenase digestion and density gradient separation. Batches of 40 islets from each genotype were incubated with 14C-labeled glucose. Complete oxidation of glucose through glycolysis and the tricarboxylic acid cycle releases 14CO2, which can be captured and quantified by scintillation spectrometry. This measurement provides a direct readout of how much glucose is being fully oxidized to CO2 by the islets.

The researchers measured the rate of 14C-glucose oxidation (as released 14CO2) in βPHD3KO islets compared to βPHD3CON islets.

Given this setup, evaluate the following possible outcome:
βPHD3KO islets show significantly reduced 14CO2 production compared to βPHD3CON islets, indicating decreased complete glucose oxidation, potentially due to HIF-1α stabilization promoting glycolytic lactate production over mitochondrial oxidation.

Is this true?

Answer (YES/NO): NO